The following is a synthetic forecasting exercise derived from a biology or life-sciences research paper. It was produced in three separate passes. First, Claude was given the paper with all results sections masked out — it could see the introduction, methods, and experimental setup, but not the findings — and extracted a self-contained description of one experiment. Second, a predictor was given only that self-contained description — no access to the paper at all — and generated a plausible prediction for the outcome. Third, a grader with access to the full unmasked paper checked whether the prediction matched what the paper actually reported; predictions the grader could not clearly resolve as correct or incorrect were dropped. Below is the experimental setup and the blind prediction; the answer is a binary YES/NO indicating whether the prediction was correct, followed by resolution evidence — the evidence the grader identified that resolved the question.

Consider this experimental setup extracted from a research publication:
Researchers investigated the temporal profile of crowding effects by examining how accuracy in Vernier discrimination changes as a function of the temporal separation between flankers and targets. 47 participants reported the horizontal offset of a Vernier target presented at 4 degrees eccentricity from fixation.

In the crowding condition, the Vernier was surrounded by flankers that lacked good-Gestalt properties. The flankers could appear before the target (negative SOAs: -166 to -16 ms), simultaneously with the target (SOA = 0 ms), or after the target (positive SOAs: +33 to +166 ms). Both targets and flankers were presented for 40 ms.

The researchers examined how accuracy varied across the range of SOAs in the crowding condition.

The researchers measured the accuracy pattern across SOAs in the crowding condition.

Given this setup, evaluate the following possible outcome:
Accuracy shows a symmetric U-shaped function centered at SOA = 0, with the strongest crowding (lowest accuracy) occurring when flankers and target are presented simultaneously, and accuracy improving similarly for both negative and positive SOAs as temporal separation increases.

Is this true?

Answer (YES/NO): NO